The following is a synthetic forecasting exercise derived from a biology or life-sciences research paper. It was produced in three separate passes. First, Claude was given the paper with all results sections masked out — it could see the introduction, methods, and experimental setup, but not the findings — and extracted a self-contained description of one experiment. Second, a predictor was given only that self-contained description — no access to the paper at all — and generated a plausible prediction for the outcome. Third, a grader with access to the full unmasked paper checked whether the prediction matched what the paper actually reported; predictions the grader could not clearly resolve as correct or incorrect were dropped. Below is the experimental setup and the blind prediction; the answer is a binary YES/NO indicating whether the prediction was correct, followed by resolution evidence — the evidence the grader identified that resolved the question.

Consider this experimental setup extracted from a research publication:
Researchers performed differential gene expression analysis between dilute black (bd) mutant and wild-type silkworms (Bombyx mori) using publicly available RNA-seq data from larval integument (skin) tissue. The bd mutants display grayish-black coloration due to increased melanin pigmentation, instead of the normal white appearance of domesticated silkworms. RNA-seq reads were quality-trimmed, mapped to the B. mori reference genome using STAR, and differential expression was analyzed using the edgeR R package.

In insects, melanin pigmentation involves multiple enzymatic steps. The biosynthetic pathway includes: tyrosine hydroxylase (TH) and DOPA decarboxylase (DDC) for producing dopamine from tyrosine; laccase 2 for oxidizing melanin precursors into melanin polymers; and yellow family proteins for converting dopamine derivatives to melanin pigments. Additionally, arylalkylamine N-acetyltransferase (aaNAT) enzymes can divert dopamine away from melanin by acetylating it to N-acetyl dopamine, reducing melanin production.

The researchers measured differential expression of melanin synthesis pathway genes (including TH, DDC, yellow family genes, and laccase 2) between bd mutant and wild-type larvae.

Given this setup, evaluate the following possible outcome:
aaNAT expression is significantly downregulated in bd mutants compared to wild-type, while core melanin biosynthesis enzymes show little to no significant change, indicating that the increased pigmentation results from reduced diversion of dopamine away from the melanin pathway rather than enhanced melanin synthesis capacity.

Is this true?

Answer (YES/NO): NO